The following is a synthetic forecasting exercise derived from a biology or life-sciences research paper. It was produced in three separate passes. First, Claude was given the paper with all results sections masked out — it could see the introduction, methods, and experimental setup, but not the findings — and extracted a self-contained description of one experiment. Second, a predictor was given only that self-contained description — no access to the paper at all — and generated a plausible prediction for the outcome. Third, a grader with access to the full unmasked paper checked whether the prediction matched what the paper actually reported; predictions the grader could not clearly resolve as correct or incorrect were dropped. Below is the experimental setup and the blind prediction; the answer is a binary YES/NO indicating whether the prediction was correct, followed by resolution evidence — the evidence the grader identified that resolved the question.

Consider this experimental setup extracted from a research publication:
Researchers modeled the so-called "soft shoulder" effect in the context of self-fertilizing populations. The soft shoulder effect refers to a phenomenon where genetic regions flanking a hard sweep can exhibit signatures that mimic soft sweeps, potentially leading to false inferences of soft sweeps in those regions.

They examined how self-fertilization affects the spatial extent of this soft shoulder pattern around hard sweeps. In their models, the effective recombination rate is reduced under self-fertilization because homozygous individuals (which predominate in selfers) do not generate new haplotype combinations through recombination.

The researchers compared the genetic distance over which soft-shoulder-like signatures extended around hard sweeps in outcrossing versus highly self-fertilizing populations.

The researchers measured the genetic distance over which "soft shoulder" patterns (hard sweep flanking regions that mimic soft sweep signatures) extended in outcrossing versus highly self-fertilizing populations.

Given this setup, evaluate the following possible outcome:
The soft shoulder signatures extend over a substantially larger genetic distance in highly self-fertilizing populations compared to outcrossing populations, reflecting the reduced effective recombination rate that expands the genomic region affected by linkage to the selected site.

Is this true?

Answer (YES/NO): YES